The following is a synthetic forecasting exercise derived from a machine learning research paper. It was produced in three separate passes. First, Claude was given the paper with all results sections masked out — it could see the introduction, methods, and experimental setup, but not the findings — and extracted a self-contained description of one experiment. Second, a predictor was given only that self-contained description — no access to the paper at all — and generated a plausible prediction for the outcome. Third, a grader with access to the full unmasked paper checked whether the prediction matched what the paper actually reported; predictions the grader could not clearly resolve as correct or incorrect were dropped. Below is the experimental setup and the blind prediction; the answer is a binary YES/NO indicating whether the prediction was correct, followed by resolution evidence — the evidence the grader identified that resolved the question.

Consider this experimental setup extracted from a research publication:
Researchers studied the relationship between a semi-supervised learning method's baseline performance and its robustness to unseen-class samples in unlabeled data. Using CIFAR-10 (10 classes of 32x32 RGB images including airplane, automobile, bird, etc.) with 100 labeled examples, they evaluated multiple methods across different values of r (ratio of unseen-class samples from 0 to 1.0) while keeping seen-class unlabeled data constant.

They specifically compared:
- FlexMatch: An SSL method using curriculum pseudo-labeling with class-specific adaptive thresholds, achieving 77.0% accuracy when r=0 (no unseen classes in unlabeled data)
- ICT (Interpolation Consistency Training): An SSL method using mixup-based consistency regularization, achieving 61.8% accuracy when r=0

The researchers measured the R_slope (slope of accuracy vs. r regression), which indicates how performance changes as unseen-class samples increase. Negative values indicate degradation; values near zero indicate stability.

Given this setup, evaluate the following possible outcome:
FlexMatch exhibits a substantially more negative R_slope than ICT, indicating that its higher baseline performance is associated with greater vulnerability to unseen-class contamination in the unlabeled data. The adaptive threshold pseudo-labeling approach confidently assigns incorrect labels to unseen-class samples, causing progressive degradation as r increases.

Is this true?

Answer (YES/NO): YES